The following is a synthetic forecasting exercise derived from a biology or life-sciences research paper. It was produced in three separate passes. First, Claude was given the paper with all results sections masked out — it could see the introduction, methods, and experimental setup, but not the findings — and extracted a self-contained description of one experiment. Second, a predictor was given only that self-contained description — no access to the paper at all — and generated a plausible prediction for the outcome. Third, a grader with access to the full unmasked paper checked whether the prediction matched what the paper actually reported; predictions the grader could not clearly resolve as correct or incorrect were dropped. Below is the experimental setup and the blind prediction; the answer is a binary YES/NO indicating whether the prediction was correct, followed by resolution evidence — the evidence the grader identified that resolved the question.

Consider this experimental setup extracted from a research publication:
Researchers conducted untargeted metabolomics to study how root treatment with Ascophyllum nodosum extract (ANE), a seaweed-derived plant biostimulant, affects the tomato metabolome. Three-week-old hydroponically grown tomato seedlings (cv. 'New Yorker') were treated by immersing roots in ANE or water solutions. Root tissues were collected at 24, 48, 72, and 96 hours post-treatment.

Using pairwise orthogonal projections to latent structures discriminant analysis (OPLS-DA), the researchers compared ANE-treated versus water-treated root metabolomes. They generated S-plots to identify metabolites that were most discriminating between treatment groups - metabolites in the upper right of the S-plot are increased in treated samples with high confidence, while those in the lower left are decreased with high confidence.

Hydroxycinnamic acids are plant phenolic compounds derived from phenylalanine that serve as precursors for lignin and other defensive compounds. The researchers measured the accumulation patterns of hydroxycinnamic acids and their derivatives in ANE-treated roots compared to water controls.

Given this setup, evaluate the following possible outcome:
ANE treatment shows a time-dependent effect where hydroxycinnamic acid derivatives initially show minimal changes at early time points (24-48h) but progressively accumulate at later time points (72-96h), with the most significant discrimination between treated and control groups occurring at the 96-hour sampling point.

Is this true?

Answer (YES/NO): NO